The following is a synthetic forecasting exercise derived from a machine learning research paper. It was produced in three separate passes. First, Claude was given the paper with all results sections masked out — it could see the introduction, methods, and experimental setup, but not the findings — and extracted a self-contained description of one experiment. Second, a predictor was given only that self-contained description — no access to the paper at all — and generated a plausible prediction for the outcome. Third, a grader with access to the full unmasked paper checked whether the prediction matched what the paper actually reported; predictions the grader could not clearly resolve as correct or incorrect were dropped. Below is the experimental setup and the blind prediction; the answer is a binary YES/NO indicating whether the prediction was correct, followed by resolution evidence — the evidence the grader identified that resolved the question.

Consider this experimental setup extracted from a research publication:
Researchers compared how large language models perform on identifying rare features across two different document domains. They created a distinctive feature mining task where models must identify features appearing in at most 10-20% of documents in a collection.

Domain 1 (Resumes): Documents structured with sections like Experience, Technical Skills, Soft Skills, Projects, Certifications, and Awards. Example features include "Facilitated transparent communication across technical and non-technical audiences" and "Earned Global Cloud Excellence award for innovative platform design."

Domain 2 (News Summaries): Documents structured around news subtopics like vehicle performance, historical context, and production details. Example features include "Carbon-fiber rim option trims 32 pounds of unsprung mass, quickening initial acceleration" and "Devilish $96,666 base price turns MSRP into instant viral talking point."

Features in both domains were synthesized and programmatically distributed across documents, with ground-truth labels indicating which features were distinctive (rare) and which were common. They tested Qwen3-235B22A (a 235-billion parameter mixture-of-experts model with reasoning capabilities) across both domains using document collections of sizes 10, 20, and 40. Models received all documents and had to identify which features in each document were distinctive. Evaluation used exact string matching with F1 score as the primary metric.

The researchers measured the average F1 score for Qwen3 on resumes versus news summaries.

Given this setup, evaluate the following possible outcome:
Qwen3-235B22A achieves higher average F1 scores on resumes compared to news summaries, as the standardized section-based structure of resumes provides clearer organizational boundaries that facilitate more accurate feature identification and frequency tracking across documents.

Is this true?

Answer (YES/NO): YES